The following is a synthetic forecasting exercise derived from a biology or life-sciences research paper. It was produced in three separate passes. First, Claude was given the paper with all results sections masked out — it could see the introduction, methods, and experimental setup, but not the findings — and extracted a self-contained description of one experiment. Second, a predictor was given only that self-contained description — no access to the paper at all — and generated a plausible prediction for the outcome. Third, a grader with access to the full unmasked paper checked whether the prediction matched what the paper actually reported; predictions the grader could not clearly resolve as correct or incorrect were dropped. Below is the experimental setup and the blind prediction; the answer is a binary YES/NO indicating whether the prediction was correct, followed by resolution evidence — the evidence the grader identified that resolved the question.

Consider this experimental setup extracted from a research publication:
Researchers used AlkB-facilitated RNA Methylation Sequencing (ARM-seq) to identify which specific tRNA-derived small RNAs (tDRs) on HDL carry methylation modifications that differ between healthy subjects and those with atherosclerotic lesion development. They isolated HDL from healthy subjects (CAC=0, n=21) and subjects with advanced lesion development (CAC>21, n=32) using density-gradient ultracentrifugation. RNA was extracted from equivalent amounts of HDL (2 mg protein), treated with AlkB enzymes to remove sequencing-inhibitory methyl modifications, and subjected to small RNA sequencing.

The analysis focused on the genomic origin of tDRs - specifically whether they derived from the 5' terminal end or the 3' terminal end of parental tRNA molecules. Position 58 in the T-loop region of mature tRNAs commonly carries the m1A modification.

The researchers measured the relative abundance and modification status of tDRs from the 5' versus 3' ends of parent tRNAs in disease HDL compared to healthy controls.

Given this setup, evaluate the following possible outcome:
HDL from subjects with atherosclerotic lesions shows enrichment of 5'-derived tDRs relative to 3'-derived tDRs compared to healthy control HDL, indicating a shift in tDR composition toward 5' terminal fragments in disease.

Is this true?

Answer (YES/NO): NO